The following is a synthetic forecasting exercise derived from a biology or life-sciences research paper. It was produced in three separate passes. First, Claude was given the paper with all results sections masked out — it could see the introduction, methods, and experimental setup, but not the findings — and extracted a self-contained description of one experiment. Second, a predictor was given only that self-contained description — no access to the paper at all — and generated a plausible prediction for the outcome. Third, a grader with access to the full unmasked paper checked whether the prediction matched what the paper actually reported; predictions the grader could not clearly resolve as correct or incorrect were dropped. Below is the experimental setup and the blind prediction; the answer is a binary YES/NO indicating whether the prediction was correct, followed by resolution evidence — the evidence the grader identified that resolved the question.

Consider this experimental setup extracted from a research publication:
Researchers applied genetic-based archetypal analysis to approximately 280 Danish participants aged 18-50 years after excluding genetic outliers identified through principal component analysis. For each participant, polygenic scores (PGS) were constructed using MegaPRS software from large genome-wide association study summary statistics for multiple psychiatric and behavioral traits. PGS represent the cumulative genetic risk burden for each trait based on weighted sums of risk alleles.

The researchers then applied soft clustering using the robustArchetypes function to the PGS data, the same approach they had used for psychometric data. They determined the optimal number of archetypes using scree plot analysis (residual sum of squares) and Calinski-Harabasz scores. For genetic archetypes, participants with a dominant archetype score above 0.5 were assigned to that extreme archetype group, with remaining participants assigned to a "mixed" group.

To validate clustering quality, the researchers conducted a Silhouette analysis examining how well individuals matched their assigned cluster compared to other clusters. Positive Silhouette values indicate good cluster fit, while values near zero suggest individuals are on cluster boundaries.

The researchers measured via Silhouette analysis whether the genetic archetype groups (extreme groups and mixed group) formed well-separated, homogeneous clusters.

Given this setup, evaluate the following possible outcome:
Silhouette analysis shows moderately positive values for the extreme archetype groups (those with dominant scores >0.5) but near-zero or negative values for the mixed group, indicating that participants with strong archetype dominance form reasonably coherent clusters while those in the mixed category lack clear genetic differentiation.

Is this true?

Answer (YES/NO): YES